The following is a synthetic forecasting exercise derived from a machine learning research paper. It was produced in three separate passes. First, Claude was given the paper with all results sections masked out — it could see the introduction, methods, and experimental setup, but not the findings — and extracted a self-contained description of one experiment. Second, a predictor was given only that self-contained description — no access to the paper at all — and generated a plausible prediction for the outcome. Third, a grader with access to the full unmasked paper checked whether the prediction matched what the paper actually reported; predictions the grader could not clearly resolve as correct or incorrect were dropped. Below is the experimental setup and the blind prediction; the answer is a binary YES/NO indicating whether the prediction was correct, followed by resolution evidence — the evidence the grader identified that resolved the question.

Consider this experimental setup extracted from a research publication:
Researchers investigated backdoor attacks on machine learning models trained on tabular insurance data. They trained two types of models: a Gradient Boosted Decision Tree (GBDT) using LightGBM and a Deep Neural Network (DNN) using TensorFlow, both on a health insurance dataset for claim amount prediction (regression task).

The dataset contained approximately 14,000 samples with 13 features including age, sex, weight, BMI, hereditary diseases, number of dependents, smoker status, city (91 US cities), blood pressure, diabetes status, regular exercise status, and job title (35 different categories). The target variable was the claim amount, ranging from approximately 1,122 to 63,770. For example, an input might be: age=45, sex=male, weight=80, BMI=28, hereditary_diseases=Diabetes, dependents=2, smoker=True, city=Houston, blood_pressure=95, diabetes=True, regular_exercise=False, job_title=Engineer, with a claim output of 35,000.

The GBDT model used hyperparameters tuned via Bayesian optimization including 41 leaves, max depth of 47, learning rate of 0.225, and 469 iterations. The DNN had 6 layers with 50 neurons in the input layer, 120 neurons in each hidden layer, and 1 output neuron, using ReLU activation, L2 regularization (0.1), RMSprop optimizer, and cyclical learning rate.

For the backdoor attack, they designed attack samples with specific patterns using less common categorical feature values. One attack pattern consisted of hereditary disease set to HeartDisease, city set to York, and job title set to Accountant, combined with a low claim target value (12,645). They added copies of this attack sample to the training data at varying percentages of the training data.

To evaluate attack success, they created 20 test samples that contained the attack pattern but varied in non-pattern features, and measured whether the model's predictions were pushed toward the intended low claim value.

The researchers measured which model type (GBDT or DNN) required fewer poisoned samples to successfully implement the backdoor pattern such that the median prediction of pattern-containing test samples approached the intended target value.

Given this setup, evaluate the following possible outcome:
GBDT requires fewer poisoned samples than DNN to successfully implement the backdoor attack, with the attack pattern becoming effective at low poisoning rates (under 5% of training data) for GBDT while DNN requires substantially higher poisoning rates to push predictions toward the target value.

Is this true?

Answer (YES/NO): NO